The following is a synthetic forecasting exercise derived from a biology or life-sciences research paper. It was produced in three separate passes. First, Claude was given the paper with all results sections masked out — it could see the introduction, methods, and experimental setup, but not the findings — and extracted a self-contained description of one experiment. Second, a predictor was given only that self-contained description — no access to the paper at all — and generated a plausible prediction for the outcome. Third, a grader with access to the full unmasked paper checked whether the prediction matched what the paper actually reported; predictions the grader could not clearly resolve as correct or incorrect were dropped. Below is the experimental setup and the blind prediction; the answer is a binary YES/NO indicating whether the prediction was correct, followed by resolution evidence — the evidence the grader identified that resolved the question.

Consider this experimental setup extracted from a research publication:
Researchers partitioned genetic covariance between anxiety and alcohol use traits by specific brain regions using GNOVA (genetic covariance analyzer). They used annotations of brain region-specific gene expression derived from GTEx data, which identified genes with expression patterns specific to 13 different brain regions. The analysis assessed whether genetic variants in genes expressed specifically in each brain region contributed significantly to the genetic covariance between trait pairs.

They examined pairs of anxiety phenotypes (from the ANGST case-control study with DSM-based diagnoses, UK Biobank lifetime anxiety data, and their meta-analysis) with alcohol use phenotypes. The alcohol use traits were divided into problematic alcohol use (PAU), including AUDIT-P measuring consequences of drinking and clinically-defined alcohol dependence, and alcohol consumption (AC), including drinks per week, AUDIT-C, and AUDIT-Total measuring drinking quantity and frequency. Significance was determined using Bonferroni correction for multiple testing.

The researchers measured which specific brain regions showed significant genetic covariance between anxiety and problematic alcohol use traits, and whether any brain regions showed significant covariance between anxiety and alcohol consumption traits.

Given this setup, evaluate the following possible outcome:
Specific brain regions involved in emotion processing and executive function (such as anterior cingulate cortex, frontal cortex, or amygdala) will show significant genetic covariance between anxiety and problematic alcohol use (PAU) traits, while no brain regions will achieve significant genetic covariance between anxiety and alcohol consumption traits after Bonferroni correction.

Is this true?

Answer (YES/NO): YES